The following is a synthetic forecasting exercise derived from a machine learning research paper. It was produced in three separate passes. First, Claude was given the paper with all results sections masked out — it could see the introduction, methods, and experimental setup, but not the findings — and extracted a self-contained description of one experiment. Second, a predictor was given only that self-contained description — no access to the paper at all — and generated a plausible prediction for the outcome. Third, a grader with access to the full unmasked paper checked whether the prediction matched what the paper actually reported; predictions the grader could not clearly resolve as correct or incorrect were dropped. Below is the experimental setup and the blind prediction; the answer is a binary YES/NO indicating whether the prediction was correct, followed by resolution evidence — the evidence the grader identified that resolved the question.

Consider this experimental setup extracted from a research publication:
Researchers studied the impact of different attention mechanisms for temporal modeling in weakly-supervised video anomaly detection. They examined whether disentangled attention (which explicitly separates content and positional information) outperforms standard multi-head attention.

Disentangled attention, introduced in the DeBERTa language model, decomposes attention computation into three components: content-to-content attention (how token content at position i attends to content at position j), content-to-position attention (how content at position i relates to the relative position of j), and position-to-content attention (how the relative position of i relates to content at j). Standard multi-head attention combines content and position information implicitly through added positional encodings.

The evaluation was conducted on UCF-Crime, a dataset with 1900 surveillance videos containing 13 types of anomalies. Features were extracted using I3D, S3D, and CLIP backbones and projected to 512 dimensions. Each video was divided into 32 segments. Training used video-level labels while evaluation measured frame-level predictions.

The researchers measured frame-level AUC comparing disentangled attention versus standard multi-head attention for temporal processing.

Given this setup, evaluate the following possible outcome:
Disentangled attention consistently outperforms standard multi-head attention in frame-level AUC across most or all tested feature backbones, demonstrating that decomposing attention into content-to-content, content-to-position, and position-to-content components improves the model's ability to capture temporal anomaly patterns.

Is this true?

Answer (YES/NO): NO